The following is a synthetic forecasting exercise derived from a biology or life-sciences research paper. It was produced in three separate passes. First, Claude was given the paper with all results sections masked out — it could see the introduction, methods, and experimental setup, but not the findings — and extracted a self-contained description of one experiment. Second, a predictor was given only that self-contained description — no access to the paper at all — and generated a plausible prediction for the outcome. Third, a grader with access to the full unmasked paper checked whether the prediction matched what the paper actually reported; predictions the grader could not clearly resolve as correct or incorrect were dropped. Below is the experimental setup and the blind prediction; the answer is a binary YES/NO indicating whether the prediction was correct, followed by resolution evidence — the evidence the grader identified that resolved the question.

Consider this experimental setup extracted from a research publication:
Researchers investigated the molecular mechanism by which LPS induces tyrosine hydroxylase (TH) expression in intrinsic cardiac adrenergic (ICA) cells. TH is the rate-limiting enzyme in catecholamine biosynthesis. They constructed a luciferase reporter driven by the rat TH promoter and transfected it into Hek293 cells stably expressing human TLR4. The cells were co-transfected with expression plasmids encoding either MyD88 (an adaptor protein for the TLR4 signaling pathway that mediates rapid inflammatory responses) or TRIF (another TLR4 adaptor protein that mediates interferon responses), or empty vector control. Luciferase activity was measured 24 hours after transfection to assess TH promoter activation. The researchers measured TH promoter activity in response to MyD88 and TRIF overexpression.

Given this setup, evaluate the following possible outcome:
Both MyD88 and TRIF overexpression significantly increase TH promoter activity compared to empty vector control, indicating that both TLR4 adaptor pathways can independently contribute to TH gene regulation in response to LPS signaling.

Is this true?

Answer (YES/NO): YES